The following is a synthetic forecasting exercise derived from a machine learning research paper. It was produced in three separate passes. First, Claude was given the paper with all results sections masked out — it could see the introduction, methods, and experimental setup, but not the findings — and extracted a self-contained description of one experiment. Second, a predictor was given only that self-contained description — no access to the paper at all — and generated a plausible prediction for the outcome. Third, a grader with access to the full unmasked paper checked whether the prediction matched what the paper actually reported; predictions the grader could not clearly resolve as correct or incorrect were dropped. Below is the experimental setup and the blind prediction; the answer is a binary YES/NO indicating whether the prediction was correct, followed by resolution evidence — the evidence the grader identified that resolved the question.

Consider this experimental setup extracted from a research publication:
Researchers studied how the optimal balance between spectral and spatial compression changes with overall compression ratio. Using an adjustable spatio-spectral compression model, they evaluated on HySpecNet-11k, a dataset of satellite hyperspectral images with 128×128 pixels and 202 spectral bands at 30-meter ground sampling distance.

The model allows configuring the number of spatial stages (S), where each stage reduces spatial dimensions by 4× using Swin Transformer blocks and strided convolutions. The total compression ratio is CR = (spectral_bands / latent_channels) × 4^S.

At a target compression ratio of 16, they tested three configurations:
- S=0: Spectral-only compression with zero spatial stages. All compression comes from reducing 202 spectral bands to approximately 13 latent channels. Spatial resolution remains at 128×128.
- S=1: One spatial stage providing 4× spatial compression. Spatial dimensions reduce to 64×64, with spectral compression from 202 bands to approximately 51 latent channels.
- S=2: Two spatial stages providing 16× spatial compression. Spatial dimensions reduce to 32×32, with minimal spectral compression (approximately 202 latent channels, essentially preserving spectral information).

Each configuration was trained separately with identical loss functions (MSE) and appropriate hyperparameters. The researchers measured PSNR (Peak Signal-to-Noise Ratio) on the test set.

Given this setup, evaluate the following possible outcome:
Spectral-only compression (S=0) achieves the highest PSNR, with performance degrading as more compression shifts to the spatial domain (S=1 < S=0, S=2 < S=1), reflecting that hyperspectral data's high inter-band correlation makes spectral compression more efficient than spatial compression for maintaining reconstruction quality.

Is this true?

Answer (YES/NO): YES